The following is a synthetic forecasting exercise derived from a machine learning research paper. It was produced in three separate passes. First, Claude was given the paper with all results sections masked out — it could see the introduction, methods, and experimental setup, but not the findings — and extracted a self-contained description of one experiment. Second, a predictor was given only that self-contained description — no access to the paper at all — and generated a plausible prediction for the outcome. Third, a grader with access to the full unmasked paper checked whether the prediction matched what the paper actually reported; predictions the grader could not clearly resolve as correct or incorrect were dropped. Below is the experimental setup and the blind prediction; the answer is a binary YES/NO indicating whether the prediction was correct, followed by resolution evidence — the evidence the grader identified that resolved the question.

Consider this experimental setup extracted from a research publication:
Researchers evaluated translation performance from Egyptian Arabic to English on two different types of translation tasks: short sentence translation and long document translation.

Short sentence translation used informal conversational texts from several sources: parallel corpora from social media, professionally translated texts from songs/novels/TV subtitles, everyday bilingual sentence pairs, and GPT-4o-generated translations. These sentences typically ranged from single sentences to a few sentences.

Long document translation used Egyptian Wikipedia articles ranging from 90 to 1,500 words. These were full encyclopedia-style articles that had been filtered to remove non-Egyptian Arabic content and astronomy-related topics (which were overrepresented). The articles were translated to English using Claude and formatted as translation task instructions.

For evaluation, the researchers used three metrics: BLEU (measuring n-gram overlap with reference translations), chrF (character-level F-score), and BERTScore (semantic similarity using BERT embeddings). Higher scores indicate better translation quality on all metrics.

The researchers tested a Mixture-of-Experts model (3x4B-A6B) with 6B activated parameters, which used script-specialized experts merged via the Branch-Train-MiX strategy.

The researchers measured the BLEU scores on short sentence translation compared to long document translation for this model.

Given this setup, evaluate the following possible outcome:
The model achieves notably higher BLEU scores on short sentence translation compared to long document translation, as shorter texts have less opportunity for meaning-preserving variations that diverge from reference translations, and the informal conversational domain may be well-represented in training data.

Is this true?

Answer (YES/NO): NO